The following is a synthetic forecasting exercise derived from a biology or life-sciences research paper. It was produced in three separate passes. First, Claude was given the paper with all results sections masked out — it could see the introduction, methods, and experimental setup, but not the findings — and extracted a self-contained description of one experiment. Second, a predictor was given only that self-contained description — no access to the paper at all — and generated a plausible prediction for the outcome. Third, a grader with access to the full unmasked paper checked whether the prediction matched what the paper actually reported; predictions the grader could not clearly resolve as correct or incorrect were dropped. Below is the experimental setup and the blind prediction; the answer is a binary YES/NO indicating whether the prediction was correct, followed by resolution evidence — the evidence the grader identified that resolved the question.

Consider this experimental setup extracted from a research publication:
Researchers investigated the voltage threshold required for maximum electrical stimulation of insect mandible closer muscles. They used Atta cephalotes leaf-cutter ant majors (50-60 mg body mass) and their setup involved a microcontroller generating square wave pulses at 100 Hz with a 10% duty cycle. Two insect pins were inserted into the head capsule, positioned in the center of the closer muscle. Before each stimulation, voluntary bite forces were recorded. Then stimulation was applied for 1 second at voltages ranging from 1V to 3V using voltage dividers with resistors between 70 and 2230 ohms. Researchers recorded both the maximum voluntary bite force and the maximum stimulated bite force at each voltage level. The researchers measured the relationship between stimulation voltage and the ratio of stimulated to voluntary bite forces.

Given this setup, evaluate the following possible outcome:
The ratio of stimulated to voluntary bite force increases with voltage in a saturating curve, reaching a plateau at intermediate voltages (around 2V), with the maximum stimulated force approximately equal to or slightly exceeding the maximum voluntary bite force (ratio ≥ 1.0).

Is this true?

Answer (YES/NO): YES